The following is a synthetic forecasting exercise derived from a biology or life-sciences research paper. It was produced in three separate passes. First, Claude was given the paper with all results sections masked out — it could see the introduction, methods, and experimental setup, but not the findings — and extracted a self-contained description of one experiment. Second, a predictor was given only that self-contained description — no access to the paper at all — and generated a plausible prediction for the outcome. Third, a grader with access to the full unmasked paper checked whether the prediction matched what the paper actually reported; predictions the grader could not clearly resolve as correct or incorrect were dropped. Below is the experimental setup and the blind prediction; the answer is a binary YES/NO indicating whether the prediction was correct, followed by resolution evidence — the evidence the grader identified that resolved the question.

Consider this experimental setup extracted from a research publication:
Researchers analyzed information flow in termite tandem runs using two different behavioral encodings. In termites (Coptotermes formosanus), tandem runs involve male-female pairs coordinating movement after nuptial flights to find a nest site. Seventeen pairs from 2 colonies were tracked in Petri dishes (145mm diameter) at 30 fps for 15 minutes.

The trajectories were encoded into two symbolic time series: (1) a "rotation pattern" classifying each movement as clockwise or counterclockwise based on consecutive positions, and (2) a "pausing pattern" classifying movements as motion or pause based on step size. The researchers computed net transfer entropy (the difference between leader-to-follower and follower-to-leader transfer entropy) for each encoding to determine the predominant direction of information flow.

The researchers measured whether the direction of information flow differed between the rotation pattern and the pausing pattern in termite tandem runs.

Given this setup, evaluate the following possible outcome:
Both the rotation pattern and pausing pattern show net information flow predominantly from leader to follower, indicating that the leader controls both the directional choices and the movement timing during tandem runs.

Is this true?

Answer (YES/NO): YES